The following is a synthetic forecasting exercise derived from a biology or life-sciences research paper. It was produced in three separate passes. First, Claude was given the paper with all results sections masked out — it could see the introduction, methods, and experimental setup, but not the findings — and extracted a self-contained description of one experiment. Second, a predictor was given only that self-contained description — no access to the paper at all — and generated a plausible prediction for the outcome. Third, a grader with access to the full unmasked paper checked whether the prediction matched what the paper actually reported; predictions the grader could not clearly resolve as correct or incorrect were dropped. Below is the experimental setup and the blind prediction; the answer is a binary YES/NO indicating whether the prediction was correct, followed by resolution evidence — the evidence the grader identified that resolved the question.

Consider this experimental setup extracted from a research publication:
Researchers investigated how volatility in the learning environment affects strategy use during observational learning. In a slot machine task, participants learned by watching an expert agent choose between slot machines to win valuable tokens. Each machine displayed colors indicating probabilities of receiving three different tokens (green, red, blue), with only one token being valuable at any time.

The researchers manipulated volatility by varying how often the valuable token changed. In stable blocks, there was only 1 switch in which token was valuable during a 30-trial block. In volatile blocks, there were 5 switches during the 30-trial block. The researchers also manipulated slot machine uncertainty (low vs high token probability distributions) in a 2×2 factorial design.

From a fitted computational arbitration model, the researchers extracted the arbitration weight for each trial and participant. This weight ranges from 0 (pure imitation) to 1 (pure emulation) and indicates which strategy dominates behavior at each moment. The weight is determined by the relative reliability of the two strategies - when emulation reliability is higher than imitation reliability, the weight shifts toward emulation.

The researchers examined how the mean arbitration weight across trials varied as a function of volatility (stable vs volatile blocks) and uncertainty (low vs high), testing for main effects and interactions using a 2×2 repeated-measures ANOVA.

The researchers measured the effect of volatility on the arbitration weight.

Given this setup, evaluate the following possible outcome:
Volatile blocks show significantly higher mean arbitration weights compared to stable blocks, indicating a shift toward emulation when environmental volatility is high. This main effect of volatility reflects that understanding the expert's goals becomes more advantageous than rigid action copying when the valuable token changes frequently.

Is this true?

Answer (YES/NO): YES